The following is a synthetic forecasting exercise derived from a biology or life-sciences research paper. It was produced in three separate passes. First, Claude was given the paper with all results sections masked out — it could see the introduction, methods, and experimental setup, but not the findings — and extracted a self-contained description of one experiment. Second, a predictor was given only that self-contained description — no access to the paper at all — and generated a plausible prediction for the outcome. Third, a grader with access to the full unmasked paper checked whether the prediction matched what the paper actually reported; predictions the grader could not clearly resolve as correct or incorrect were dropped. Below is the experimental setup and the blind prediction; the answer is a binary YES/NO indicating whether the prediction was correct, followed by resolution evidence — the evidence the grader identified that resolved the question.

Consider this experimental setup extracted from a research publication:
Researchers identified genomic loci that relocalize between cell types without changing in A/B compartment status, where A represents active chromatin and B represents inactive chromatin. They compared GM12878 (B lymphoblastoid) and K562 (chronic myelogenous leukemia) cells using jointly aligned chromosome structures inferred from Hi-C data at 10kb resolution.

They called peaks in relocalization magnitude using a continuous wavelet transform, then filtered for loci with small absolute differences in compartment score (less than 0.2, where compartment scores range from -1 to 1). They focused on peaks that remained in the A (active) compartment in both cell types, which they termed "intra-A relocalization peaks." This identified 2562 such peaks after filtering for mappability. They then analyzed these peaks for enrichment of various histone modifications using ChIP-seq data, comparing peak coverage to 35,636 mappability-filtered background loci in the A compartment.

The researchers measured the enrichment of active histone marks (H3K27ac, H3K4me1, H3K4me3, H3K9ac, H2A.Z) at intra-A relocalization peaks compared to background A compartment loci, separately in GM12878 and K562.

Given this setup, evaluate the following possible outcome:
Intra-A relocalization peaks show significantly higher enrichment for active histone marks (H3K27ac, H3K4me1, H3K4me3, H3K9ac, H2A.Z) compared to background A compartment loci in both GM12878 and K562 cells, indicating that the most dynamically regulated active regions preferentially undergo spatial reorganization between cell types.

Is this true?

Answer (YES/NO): NO